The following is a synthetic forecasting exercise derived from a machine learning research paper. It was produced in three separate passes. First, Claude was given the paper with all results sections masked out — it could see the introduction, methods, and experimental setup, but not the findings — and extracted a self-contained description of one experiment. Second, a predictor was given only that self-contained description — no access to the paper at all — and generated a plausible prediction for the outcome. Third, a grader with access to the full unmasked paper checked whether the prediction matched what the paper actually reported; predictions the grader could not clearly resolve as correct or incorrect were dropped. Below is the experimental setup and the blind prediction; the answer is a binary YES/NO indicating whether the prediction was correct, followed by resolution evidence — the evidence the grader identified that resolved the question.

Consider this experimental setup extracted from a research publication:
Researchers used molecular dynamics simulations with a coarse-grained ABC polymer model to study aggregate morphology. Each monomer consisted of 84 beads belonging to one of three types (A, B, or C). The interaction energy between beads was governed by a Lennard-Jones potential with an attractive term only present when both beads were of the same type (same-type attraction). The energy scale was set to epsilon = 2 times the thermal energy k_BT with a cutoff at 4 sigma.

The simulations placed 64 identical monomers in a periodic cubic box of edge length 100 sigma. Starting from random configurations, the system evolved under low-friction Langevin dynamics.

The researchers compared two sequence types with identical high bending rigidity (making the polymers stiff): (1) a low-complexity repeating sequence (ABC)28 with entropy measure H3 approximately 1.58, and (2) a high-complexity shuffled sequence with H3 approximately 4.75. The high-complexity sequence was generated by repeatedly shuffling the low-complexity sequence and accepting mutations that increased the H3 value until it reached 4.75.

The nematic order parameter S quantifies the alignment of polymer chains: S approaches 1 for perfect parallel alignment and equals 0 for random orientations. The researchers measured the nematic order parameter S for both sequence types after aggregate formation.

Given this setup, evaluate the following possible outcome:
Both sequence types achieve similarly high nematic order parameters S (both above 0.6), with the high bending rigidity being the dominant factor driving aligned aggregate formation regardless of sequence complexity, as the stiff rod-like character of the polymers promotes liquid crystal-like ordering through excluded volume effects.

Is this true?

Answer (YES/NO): NO